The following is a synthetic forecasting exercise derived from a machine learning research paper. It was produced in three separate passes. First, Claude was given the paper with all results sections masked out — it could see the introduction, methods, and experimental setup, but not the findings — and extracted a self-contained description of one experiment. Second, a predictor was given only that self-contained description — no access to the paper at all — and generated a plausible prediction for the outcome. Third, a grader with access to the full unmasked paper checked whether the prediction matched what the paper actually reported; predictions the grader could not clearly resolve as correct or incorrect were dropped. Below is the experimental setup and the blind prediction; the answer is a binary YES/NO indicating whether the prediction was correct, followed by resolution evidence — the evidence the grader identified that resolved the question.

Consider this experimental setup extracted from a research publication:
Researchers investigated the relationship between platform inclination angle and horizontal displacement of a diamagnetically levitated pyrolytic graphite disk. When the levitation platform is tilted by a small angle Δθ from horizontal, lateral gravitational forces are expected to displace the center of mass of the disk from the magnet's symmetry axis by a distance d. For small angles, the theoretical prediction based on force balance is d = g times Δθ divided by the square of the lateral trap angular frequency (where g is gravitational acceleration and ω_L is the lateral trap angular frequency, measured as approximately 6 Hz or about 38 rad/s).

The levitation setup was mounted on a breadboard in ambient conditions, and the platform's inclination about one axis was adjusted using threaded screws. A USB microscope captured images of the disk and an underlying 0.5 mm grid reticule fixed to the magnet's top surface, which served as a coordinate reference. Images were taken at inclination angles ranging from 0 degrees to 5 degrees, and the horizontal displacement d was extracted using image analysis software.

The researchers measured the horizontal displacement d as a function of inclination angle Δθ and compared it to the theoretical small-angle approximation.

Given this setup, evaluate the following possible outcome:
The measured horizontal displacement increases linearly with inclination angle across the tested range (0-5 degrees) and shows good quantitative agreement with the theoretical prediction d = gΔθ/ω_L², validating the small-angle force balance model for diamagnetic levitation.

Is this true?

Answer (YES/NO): YES